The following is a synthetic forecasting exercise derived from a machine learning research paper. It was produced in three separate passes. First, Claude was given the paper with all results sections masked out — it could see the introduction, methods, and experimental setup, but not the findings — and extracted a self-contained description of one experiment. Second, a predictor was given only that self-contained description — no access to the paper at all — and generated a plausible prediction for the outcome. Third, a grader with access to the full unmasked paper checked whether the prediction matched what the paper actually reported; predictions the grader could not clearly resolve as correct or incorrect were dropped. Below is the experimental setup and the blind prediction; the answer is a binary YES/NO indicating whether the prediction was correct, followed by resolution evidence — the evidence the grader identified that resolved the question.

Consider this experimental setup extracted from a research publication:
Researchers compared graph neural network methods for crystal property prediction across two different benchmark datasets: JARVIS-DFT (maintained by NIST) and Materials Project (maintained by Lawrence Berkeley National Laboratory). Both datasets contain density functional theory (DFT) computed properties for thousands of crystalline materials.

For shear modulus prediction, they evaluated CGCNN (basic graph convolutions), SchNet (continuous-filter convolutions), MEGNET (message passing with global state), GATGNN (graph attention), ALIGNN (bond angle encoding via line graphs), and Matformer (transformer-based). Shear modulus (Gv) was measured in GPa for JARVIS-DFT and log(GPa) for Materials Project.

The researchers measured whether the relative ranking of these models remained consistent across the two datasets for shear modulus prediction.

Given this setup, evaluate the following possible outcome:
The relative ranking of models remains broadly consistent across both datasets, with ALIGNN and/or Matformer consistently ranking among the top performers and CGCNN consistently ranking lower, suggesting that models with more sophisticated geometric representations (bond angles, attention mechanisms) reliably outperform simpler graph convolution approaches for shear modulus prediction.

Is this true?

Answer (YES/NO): NO